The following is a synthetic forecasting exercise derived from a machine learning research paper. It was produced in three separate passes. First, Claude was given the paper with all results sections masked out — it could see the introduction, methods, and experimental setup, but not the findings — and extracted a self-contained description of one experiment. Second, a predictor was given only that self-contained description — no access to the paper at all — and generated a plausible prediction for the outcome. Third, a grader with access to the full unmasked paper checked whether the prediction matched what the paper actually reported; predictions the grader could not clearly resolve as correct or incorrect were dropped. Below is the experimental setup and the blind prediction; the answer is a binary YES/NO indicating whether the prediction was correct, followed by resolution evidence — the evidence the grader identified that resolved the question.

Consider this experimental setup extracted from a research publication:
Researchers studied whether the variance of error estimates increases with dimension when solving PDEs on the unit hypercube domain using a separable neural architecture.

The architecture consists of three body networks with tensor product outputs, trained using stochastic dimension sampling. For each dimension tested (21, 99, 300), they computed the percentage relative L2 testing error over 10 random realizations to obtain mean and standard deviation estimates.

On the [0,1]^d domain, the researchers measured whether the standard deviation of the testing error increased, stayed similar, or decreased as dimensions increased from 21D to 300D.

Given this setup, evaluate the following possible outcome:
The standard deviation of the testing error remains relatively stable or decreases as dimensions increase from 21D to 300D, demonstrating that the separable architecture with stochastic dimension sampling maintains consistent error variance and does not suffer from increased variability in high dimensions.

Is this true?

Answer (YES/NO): NO